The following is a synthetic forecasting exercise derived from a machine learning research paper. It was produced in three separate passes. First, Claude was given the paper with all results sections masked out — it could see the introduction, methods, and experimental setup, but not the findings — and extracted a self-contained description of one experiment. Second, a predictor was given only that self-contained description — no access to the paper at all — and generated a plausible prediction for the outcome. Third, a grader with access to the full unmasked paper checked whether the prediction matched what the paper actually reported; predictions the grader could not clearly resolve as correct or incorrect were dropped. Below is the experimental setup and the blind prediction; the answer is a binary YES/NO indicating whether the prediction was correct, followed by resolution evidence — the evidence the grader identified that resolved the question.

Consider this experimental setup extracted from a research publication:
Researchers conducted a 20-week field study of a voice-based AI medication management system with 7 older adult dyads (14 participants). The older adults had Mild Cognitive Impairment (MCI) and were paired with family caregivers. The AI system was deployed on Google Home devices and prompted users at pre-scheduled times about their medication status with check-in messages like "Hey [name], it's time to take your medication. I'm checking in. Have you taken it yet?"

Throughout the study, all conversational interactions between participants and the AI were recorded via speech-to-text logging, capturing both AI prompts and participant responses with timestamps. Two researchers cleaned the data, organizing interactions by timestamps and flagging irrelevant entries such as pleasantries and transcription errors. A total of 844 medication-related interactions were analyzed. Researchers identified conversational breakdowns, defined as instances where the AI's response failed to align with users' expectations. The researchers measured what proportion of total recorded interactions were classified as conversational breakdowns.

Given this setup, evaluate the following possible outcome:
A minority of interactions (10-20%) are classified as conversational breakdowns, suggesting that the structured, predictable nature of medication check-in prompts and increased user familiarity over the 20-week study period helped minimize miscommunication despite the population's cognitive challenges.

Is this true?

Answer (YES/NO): NO